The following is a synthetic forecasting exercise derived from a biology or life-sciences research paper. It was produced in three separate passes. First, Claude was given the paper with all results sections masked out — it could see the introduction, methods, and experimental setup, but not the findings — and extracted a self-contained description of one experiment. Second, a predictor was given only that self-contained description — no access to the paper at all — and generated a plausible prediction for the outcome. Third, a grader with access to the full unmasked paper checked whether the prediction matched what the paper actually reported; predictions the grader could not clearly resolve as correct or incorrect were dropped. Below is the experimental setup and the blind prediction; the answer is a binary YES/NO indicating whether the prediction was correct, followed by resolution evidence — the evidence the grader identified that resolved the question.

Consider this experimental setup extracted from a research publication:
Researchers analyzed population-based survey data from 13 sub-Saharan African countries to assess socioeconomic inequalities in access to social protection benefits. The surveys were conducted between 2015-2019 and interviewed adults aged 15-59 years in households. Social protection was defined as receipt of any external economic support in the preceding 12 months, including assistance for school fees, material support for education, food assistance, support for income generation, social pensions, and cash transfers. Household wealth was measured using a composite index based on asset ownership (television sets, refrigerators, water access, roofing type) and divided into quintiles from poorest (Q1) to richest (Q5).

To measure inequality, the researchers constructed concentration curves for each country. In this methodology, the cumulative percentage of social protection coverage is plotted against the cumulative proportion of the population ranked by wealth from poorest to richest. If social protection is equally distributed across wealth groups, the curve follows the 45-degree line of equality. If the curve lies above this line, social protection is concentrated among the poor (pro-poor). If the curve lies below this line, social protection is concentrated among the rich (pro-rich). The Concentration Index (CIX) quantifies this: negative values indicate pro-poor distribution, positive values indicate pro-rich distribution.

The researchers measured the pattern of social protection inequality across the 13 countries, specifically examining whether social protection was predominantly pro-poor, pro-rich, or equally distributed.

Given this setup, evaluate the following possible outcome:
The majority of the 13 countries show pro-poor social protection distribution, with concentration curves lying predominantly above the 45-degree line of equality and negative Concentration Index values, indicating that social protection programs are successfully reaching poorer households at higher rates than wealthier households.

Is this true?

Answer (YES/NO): YES